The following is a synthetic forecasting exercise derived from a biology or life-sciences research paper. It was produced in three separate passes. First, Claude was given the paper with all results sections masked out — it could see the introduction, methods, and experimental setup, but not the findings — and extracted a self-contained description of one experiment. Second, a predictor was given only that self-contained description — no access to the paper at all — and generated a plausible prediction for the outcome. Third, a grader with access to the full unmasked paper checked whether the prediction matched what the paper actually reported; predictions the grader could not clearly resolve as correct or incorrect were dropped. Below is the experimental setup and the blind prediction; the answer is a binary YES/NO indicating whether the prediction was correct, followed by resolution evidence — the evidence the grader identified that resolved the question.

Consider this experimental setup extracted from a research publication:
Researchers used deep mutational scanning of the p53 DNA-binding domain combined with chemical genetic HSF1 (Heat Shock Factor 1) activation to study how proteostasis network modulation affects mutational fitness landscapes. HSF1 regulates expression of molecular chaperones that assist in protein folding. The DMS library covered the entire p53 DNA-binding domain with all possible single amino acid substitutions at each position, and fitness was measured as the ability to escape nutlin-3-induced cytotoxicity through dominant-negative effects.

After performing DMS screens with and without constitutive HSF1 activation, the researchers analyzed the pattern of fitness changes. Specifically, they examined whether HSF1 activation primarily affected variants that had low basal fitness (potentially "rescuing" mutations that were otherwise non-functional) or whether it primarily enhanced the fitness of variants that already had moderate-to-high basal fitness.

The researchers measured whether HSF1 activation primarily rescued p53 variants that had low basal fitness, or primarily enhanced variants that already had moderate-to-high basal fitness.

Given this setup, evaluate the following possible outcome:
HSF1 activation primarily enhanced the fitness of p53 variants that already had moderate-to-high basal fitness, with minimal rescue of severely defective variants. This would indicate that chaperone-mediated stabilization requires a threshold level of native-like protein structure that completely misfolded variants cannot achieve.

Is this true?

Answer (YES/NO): NO